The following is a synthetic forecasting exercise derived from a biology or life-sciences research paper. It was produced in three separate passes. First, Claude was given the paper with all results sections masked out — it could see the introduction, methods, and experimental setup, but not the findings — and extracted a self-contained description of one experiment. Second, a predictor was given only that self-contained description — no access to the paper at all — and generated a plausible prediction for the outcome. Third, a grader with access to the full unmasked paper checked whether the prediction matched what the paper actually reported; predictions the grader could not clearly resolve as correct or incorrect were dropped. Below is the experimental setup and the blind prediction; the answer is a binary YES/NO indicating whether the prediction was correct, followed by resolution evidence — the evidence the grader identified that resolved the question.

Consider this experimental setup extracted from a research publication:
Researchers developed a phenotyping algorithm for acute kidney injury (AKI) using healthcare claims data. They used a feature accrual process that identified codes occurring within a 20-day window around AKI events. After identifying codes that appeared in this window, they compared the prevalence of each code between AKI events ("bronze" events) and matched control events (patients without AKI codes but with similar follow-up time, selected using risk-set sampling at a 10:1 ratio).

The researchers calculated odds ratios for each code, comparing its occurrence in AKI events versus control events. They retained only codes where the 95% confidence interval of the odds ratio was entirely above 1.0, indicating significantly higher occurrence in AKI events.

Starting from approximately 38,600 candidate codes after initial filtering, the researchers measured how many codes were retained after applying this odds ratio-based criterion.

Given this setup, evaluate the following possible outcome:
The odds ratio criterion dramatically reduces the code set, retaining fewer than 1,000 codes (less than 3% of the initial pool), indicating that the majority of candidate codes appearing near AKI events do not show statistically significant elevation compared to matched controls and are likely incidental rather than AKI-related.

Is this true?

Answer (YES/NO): NO